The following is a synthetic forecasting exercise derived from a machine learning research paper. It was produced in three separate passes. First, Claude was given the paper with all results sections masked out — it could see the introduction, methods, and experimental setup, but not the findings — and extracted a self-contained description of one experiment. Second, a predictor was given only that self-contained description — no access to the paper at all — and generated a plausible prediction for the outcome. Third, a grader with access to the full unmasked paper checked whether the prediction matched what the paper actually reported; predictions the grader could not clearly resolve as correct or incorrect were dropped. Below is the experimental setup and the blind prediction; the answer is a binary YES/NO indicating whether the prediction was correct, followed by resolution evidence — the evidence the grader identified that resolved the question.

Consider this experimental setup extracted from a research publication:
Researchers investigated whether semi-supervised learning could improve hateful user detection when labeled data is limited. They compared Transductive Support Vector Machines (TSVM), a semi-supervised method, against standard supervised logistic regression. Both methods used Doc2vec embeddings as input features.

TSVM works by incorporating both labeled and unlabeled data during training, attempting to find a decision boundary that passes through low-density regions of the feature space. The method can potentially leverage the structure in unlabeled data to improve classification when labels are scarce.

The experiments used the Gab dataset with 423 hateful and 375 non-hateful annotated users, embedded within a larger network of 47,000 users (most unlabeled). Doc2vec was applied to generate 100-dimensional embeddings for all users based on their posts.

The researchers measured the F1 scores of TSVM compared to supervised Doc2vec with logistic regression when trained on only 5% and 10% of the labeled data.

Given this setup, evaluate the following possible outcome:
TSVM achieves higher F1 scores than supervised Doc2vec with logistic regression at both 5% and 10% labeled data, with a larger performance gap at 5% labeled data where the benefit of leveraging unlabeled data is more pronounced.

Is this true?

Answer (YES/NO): NO